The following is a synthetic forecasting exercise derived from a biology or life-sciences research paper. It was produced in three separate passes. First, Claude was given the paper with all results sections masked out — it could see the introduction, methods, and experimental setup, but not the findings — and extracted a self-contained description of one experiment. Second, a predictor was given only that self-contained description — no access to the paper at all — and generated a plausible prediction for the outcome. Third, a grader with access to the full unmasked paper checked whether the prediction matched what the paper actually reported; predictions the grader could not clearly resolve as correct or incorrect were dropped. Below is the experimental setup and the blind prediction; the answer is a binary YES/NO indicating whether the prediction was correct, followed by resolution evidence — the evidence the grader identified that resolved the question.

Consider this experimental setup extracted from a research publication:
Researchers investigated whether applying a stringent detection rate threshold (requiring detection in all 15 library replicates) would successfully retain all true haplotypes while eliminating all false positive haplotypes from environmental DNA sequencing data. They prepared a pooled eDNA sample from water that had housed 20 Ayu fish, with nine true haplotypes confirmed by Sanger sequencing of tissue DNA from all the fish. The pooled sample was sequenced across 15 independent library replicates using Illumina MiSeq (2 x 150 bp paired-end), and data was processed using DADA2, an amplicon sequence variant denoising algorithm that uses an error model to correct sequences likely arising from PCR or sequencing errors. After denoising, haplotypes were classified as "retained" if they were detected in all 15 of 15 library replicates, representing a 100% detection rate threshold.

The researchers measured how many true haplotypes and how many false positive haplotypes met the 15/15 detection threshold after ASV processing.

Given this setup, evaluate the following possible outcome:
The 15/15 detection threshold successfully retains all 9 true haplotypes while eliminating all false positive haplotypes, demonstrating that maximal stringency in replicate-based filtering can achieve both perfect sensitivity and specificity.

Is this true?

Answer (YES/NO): NO